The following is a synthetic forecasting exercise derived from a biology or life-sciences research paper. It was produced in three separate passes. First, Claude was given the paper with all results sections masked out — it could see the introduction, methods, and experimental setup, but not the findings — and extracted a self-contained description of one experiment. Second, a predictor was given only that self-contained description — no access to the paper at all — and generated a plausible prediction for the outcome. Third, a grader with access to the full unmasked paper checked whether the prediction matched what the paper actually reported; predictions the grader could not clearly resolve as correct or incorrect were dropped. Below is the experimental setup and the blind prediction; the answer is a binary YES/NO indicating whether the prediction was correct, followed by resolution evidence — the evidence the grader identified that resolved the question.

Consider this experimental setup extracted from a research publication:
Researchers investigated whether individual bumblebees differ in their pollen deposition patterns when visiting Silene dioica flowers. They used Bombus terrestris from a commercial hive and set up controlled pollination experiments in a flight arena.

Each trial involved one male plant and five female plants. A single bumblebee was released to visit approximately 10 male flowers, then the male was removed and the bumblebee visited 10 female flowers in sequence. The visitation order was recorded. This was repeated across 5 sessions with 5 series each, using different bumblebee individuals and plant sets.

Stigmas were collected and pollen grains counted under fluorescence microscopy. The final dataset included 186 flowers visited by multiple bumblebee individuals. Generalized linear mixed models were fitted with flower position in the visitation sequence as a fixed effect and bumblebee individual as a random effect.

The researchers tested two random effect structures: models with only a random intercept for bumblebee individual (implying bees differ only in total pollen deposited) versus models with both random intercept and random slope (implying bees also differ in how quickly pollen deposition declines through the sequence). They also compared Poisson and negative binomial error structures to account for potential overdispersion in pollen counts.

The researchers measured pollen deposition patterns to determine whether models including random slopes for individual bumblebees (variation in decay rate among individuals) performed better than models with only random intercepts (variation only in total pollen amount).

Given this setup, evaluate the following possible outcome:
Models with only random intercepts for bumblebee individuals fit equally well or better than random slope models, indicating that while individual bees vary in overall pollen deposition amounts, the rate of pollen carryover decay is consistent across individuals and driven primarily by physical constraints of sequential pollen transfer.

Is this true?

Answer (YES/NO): YES